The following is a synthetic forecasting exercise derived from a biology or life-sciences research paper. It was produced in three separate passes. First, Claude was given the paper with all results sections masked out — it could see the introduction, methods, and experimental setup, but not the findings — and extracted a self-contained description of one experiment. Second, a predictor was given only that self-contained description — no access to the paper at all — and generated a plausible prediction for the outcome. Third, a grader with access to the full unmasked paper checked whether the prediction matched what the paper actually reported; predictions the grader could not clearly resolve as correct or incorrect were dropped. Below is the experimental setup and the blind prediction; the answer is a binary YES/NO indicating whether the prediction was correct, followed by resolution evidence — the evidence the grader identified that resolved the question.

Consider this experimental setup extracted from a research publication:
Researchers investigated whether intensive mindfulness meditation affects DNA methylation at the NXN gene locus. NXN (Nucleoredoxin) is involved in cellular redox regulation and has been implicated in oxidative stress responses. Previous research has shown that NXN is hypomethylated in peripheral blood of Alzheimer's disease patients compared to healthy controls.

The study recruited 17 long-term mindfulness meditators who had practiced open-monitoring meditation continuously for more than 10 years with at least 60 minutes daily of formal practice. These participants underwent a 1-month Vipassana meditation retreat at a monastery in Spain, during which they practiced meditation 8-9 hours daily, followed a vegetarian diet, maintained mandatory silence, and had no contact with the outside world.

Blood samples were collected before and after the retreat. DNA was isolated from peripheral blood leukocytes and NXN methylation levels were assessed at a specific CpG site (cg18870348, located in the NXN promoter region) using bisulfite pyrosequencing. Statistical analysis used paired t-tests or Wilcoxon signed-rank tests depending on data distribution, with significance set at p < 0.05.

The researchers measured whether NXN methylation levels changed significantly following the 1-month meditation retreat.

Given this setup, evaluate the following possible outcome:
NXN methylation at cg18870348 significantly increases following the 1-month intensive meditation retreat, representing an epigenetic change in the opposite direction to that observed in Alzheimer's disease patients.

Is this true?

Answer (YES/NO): NO